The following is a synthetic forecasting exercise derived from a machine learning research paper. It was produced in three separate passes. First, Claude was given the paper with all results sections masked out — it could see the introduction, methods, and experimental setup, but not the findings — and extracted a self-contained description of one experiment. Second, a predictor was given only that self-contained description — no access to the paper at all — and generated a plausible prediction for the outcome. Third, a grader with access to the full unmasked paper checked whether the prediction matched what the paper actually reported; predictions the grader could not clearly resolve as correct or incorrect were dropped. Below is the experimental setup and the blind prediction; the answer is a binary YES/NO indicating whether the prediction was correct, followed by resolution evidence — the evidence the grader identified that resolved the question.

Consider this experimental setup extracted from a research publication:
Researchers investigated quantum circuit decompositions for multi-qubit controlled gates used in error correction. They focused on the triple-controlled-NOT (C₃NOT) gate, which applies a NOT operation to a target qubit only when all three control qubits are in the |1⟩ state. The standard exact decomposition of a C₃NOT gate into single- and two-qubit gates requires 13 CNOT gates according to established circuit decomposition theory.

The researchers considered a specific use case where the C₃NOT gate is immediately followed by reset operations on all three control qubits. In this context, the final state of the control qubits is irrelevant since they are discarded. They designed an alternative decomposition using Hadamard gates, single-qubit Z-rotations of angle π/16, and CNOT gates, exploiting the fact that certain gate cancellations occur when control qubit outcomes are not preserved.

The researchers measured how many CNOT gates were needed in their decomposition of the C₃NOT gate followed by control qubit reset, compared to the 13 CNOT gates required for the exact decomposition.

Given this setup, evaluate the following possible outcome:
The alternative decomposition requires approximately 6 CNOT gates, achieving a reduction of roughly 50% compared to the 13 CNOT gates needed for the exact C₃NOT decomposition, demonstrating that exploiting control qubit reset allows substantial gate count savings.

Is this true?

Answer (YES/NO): NO